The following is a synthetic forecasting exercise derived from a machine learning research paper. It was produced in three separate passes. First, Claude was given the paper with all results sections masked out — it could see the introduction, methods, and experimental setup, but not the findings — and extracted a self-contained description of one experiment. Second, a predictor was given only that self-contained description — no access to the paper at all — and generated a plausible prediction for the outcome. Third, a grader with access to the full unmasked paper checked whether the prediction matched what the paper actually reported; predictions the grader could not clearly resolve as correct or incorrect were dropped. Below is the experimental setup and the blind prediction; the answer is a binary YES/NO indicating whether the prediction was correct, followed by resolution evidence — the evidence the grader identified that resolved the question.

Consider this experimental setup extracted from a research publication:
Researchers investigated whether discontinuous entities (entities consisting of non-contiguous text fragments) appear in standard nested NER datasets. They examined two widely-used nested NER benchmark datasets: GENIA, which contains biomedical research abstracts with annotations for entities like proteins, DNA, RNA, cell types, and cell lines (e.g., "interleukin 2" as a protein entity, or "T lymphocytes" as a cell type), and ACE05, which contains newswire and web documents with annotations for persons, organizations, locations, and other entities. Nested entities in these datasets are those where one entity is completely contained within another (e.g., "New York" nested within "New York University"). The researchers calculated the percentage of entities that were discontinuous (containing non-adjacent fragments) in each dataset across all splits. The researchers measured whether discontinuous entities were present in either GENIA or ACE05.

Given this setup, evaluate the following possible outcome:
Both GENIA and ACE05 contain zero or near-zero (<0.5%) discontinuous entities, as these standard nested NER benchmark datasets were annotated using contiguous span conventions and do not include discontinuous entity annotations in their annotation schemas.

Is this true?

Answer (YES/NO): YES